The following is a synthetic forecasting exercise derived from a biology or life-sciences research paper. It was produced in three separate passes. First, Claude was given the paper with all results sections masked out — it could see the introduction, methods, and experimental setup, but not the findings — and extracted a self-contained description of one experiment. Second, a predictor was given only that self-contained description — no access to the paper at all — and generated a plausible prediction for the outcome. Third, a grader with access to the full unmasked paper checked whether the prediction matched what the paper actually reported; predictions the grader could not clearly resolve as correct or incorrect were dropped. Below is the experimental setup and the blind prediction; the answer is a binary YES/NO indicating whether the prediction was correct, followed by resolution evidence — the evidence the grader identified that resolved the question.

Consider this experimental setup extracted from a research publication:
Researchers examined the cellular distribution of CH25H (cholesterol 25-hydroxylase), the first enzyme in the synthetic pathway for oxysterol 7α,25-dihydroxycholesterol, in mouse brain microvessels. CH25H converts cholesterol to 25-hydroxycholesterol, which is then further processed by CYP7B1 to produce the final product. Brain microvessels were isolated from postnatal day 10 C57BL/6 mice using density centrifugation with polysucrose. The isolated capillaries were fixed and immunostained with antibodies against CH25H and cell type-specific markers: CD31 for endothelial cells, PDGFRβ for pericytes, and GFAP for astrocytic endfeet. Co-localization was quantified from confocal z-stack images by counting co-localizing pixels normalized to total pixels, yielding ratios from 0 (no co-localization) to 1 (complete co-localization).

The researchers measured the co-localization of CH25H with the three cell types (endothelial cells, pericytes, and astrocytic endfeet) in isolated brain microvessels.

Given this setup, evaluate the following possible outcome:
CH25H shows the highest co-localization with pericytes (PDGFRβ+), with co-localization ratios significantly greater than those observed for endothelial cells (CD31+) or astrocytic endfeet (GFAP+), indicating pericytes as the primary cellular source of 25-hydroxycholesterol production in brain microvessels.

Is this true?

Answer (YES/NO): NO